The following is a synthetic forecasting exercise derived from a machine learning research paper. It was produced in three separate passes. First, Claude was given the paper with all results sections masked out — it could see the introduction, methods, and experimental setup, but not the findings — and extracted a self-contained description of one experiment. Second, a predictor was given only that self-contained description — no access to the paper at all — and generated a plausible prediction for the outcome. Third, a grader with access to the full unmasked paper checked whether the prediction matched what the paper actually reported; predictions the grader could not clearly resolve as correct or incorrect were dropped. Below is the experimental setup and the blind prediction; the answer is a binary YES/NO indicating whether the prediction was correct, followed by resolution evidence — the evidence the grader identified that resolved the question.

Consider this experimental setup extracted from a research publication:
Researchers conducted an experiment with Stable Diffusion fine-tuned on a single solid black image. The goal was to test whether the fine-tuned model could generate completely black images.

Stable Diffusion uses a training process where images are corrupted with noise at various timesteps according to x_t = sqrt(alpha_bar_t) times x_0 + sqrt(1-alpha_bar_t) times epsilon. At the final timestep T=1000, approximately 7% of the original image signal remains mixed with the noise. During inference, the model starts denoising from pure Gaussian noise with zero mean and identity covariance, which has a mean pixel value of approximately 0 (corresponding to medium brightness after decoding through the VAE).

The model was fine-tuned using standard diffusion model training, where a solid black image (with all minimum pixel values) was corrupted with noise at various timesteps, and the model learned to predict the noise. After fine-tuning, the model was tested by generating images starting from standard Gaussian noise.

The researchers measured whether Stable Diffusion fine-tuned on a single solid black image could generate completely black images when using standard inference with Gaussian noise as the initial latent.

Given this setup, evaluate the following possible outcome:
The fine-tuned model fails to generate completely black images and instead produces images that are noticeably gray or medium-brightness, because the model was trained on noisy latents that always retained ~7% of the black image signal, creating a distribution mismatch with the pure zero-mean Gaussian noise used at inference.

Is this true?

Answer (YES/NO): YES